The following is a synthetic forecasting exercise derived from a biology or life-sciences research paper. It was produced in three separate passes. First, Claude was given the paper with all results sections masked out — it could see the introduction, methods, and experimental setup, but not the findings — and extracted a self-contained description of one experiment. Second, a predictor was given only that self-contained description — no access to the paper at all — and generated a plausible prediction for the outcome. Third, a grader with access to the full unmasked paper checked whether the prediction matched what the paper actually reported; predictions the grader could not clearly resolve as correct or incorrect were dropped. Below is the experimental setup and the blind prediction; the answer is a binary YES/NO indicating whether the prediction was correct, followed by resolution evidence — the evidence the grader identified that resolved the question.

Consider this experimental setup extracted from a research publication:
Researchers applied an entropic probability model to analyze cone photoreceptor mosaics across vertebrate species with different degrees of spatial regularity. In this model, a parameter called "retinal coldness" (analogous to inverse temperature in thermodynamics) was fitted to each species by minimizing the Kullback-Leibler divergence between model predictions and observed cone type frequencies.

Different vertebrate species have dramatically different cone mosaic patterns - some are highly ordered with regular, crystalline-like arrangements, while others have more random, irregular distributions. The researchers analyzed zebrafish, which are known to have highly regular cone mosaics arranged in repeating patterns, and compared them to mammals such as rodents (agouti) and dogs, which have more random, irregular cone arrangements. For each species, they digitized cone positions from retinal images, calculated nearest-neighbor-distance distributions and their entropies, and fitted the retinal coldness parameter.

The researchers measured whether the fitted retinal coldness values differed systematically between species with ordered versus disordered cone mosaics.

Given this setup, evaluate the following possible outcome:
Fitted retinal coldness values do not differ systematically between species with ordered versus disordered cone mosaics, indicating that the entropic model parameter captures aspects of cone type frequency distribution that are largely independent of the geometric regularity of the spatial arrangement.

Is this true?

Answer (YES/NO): NO